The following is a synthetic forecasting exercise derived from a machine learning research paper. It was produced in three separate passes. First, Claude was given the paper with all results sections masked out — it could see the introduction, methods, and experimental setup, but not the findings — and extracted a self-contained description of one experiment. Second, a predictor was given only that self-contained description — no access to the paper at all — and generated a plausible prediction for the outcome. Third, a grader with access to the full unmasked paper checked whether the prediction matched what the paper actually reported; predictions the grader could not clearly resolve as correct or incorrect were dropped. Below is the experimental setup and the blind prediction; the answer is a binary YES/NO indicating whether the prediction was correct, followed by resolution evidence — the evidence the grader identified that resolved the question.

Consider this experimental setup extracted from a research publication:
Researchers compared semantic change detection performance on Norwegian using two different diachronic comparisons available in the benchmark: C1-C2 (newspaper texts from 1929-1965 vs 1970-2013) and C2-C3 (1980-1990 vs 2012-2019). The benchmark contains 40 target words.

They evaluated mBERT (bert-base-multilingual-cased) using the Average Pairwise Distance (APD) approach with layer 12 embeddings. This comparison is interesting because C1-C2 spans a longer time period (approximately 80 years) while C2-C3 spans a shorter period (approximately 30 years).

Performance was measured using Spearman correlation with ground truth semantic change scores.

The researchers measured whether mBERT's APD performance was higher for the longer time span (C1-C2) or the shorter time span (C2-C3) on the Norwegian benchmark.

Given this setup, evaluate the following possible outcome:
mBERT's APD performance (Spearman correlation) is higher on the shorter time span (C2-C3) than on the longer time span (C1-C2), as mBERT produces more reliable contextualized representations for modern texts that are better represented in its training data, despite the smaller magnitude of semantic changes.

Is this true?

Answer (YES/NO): YES